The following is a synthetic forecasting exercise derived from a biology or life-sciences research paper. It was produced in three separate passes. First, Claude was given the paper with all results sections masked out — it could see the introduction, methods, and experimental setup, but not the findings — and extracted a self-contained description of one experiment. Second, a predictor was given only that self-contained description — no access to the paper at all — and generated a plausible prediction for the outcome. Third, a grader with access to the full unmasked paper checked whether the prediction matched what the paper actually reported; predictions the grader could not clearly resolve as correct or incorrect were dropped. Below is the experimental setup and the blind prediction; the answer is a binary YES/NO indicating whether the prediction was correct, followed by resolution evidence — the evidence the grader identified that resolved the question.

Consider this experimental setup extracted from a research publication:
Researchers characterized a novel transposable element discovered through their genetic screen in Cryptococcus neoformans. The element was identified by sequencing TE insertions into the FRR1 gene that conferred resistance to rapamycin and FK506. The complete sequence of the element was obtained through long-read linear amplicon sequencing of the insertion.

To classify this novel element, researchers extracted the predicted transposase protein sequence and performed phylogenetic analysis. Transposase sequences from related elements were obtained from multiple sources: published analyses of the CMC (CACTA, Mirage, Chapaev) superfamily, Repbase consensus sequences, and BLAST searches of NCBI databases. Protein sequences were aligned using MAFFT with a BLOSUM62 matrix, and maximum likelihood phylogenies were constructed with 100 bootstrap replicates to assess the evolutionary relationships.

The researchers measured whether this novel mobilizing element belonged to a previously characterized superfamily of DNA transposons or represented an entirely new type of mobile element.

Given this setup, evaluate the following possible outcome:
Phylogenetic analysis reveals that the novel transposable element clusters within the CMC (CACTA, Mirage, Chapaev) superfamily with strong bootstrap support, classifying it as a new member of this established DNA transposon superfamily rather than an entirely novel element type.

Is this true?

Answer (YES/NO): NO